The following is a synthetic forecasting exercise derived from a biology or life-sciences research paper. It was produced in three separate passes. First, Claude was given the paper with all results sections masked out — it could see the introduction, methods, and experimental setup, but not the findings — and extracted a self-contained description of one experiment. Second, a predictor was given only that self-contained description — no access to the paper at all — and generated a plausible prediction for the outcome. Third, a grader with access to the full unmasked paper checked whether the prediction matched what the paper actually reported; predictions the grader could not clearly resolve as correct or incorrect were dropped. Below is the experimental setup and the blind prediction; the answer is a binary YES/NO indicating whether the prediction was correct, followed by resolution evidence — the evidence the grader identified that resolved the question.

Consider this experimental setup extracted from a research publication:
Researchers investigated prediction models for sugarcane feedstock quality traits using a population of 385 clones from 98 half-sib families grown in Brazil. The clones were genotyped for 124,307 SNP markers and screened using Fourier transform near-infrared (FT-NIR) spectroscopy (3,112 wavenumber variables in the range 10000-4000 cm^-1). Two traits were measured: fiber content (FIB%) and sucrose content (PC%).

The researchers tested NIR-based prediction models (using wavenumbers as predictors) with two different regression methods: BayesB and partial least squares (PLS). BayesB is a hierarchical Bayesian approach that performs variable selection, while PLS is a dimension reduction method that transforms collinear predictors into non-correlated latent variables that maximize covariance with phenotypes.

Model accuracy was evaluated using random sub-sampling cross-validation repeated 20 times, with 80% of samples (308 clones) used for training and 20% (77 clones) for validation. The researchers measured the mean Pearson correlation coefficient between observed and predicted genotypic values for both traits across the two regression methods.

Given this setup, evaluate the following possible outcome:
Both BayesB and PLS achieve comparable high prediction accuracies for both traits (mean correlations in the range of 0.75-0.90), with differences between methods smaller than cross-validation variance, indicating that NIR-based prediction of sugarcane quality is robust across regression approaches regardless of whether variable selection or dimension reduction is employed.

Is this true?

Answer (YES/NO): NO